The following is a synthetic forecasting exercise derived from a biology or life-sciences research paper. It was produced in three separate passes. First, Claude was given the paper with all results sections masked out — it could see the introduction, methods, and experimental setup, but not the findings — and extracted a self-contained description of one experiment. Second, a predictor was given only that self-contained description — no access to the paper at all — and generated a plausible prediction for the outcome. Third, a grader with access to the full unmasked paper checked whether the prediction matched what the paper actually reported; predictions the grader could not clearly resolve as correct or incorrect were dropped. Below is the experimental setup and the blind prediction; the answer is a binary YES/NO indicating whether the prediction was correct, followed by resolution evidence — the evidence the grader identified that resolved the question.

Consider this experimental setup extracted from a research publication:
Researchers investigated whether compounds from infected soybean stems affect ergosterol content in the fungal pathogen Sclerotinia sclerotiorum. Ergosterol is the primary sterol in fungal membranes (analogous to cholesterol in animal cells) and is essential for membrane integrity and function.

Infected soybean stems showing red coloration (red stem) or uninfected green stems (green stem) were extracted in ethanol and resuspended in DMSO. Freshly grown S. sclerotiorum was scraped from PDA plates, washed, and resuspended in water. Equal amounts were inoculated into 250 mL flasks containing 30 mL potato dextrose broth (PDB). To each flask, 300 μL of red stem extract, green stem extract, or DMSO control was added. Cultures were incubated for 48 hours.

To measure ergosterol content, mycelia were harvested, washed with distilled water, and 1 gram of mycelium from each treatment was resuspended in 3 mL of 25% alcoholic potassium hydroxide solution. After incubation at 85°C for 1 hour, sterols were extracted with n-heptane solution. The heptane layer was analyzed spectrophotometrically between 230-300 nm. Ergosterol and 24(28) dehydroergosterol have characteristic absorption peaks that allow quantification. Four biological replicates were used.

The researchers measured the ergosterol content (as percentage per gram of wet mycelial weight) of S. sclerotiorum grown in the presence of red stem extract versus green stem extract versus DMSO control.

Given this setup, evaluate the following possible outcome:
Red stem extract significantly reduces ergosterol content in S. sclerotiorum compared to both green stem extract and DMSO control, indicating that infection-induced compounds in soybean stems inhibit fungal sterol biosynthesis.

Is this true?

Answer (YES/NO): YES